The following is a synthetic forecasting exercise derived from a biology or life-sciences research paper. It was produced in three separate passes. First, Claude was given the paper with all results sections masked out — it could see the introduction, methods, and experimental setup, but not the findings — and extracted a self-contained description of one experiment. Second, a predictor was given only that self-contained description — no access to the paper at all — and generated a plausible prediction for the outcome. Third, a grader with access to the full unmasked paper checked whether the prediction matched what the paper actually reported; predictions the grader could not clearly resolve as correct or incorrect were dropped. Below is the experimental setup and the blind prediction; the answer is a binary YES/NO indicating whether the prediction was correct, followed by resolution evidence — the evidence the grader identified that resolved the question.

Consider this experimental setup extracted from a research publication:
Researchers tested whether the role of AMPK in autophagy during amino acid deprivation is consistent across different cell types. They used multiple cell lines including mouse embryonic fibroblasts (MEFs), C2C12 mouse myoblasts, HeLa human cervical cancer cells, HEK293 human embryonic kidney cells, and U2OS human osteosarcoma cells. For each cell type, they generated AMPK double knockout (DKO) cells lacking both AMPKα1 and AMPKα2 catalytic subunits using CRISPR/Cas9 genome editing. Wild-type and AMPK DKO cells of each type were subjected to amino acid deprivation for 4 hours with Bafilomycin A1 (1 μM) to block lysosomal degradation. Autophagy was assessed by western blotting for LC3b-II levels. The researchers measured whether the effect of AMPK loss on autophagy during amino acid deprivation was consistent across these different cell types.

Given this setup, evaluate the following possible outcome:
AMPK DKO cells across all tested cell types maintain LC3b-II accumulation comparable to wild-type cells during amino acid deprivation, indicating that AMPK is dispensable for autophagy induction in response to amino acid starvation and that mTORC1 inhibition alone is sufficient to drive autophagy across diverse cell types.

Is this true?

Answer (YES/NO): YES